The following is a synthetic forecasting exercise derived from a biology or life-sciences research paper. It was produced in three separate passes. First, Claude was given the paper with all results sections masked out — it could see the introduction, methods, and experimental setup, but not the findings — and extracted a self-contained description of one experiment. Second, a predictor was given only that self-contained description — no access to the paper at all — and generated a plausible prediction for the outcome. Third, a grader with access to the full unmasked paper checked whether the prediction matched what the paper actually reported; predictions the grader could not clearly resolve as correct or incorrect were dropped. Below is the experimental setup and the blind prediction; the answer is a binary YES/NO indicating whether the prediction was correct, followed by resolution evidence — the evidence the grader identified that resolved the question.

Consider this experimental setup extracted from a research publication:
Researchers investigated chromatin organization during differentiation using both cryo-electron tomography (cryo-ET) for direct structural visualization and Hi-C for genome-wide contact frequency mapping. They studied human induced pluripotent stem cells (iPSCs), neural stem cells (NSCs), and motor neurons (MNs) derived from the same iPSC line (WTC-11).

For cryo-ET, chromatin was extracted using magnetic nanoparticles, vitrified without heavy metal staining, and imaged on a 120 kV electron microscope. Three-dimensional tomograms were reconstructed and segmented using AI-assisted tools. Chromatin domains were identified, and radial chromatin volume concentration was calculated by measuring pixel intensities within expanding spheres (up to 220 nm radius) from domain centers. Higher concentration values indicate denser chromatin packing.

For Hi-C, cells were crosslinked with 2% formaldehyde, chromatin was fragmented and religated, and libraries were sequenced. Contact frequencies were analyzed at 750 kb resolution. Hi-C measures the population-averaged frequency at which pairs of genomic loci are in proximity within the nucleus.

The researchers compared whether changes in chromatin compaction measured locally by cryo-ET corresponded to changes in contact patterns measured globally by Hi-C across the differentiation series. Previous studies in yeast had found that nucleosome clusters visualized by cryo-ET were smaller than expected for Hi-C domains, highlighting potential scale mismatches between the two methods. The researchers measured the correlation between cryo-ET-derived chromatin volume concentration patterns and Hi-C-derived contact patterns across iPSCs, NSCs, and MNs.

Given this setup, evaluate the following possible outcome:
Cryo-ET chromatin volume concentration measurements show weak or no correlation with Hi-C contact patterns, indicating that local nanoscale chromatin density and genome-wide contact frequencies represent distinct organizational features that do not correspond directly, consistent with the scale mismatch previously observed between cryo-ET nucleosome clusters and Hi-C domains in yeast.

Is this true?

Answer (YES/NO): NO